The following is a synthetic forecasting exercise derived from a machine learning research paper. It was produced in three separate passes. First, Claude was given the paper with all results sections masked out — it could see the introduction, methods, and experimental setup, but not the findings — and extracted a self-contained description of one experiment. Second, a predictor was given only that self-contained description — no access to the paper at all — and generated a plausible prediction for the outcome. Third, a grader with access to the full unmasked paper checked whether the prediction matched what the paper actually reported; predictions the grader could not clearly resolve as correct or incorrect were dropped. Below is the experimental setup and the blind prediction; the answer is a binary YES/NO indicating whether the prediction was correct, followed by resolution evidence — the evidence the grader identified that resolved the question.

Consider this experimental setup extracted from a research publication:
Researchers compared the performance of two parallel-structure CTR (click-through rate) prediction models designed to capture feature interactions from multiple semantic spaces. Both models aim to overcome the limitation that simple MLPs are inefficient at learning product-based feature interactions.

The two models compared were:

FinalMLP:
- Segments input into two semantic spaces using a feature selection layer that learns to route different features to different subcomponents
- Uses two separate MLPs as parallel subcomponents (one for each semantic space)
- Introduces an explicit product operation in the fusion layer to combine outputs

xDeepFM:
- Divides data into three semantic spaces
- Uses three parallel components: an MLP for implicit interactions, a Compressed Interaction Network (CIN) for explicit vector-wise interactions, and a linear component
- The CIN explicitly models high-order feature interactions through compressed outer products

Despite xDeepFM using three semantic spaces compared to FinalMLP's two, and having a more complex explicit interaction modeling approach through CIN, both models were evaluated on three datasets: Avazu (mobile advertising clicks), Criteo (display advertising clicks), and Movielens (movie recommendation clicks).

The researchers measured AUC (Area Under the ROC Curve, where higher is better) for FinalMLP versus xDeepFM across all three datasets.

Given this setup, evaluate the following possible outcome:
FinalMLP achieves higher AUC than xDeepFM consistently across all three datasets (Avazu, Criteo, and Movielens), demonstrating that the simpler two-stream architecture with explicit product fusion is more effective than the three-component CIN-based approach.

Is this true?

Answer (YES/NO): YES